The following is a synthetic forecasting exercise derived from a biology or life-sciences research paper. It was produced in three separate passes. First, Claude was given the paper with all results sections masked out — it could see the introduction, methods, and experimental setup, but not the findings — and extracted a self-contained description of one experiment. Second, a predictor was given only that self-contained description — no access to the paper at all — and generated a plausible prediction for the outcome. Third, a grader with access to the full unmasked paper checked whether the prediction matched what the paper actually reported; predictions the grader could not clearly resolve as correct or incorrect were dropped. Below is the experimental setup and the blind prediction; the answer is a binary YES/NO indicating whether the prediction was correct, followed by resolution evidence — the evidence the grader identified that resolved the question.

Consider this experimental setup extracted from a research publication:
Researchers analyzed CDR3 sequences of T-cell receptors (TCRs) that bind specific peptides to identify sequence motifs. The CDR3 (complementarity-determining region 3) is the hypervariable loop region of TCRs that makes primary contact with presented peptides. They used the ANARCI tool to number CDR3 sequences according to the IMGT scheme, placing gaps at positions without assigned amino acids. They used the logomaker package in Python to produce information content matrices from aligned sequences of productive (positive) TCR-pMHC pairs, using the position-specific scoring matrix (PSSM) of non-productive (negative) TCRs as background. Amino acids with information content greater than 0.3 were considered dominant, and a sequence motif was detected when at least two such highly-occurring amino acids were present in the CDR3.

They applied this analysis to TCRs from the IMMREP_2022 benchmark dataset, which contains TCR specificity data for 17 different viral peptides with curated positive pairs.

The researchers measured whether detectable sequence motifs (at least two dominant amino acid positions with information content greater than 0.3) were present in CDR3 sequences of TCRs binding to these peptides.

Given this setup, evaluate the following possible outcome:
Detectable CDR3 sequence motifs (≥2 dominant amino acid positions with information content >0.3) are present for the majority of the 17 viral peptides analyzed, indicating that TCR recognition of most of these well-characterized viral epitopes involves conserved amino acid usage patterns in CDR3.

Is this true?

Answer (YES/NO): NO